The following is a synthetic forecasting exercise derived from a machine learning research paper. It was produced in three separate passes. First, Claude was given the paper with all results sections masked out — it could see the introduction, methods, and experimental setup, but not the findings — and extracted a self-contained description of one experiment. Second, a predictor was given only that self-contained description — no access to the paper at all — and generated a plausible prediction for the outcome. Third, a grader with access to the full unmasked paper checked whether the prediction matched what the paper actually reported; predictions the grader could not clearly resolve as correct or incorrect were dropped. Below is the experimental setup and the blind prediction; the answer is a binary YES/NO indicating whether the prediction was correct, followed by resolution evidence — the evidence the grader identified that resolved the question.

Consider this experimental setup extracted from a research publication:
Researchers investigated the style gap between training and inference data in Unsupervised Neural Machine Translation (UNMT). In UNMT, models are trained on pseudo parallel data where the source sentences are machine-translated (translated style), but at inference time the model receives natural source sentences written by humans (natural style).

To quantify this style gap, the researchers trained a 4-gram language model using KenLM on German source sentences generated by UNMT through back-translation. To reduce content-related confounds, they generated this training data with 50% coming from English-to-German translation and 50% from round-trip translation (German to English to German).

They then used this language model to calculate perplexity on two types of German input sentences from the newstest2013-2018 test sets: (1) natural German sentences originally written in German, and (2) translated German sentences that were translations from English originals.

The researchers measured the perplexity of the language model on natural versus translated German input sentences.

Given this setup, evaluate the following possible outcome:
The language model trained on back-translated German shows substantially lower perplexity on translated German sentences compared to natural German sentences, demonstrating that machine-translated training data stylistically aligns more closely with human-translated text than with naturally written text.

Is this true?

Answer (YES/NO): YES